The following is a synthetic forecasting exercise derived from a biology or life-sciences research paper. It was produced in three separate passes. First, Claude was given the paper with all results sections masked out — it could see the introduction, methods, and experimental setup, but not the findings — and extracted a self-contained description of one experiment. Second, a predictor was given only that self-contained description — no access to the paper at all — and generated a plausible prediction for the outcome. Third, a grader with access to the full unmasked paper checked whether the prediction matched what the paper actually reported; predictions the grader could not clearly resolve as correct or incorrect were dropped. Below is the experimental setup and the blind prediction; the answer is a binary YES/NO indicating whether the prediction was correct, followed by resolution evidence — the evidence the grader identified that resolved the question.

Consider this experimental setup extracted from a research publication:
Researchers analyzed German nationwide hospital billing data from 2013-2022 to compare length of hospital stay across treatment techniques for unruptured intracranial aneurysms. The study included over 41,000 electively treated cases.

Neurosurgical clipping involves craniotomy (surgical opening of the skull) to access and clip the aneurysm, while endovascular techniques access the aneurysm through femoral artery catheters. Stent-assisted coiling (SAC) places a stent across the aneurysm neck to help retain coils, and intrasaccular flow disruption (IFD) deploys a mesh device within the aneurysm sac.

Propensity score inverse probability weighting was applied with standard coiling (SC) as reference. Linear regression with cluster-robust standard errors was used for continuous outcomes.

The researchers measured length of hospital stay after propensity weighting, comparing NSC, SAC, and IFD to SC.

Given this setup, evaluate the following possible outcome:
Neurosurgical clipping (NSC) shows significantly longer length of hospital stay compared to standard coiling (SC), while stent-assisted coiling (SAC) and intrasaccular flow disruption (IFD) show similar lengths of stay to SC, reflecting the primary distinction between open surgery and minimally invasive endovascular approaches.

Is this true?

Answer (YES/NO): NO